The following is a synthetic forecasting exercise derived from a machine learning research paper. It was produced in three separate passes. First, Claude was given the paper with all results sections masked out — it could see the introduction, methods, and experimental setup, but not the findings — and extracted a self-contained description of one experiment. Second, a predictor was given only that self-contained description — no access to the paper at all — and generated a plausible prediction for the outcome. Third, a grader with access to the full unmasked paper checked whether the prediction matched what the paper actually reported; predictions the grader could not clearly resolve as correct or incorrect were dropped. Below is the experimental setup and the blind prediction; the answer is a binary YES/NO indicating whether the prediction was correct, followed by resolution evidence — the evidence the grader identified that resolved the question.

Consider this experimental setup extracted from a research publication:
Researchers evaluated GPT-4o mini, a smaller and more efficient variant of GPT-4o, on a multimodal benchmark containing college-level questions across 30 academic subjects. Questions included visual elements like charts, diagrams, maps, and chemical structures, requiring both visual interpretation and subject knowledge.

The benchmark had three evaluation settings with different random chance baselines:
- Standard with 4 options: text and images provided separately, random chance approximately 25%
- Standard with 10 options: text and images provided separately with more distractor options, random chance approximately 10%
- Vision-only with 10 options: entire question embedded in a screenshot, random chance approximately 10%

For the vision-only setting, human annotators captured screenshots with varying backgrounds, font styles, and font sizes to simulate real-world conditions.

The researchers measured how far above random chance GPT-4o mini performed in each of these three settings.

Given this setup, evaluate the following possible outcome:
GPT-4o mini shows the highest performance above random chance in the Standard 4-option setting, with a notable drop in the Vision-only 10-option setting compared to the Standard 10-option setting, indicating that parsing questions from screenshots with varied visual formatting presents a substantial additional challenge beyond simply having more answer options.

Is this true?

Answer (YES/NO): YES